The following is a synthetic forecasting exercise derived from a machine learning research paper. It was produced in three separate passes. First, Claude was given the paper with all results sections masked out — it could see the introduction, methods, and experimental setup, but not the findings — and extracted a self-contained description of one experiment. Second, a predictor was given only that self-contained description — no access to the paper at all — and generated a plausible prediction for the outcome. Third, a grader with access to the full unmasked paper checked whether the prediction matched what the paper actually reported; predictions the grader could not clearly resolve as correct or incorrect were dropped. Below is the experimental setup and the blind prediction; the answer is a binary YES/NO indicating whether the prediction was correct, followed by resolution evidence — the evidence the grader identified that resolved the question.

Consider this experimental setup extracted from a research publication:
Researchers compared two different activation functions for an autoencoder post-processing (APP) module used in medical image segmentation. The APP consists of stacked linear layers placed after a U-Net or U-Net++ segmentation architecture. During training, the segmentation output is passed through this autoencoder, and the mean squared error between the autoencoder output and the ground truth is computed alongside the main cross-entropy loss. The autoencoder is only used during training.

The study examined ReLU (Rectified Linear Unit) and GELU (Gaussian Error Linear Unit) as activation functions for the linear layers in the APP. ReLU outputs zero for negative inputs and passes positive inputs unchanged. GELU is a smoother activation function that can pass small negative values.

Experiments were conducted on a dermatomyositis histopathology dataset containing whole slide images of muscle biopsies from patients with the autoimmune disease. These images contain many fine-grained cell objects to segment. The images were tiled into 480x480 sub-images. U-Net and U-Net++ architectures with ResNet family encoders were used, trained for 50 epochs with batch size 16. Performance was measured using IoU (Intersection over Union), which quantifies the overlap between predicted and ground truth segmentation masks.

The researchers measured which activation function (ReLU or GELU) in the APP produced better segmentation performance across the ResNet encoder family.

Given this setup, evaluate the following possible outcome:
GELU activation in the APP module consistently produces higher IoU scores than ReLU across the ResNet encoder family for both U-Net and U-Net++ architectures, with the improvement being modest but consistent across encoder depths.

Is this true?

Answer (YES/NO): NO